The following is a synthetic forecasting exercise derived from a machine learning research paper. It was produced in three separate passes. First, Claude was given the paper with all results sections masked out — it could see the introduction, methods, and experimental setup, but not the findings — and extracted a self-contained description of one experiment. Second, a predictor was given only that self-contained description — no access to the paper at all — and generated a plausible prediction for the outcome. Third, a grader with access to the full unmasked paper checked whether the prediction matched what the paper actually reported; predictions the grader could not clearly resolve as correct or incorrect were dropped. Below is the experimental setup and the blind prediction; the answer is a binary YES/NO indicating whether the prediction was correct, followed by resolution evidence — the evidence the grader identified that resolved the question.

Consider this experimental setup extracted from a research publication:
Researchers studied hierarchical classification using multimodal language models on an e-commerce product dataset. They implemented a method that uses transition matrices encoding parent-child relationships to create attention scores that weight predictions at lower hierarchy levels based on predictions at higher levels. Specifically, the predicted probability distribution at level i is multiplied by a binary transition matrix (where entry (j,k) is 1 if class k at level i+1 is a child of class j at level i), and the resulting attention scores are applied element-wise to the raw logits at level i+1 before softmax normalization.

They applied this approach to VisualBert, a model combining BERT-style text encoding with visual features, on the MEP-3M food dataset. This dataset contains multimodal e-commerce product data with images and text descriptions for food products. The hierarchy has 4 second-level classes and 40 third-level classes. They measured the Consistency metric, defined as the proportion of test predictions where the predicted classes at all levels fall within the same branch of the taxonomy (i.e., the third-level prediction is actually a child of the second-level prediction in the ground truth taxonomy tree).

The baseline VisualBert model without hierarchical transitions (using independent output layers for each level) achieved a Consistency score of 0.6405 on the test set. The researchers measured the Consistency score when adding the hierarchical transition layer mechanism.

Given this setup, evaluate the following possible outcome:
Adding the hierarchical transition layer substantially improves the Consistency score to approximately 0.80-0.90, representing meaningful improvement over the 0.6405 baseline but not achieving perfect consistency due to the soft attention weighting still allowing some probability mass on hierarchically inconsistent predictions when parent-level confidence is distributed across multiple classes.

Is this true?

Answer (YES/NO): NO